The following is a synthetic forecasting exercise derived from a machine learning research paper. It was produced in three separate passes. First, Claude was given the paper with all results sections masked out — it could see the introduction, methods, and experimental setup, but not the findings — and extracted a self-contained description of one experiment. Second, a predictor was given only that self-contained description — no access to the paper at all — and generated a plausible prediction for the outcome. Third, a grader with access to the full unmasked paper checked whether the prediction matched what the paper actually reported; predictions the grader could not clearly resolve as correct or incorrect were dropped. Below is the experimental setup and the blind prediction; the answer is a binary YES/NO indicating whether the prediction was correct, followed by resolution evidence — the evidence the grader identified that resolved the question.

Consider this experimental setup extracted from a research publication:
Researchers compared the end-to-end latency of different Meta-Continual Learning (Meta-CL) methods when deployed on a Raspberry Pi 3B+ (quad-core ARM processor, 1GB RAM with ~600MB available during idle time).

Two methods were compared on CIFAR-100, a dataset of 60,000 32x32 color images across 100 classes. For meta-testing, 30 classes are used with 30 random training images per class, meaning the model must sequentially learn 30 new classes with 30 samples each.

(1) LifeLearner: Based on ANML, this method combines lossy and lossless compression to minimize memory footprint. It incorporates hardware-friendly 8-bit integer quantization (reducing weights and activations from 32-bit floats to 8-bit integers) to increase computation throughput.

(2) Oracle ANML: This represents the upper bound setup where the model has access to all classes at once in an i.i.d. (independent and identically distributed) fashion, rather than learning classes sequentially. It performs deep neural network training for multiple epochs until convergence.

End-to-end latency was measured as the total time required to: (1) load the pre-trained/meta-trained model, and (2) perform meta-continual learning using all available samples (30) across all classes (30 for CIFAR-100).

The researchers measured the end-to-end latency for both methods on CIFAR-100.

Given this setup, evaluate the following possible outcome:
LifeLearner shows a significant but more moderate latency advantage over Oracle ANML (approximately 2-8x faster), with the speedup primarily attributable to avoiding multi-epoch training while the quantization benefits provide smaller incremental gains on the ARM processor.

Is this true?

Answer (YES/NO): YES